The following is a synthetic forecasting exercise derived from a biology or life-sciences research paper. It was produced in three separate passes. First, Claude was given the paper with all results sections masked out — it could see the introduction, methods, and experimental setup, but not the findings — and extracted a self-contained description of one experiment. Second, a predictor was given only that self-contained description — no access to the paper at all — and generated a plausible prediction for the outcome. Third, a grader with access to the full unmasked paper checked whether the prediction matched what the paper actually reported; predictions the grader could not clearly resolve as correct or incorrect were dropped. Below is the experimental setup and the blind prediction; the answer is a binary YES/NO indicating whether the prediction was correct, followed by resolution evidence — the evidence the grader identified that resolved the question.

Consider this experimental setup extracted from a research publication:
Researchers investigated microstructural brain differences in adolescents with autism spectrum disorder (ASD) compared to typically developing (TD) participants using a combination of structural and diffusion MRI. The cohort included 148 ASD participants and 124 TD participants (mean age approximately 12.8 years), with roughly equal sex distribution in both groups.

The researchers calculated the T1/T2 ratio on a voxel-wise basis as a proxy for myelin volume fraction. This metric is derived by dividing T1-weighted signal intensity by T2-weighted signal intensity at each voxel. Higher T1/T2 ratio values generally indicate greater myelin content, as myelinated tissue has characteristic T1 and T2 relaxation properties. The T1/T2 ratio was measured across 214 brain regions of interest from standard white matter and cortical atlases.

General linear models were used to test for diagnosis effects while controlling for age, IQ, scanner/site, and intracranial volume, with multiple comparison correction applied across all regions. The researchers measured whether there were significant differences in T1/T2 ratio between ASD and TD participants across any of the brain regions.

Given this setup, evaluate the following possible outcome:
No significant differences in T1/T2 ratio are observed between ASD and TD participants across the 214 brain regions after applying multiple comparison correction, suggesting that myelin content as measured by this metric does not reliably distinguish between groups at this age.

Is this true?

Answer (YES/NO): YES